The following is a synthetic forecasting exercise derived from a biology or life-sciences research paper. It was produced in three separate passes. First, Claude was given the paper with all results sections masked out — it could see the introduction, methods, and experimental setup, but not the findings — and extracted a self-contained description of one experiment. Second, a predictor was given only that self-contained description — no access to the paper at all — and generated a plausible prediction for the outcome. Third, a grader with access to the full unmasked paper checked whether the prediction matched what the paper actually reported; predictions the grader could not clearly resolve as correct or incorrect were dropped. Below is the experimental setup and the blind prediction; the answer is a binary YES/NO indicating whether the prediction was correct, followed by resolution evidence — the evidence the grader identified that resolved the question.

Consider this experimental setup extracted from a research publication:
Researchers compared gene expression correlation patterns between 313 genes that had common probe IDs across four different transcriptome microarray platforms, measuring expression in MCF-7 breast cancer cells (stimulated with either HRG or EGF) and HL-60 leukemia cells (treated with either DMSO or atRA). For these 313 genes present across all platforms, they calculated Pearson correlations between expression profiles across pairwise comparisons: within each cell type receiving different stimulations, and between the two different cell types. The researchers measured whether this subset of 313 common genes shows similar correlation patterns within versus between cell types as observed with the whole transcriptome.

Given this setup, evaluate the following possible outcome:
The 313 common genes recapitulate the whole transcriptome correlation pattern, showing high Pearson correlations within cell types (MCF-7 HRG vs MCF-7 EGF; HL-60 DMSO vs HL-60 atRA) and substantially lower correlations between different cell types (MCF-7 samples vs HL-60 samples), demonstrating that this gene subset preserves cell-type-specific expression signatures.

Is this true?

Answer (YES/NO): YES